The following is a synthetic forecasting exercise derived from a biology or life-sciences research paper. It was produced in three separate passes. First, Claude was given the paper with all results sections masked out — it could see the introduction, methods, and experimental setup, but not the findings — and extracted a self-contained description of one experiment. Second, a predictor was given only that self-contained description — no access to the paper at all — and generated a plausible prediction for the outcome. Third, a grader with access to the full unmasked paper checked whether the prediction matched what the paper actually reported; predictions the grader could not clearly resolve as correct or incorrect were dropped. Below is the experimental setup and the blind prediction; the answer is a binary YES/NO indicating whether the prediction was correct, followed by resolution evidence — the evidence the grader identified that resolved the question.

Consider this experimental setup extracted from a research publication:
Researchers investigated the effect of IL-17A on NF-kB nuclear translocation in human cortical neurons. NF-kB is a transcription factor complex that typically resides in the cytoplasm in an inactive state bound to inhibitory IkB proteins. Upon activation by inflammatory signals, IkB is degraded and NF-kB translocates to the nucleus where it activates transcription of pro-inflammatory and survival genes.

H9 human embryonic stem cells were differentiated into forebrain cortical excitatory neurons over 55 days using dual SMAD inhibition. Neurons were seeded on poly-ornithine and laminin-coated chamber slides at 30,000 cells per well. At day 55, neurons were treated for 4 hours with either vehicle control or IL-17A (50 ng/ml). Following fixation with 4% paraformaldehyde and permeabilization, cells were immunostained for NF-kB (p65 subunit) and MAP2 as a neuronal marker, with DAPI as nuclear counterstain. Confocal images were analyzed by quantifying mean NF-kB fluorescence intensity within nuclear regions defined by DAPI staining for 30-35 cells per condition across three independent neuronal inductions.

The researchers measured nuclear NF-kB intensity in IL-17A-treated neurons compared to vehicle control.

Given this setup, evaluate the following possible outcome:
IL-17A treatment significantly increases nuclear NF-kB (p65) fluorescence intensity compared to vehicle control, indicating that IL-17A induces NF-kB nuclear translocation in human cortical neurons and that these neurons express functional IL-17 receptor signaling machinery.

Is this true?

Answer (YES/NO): YES